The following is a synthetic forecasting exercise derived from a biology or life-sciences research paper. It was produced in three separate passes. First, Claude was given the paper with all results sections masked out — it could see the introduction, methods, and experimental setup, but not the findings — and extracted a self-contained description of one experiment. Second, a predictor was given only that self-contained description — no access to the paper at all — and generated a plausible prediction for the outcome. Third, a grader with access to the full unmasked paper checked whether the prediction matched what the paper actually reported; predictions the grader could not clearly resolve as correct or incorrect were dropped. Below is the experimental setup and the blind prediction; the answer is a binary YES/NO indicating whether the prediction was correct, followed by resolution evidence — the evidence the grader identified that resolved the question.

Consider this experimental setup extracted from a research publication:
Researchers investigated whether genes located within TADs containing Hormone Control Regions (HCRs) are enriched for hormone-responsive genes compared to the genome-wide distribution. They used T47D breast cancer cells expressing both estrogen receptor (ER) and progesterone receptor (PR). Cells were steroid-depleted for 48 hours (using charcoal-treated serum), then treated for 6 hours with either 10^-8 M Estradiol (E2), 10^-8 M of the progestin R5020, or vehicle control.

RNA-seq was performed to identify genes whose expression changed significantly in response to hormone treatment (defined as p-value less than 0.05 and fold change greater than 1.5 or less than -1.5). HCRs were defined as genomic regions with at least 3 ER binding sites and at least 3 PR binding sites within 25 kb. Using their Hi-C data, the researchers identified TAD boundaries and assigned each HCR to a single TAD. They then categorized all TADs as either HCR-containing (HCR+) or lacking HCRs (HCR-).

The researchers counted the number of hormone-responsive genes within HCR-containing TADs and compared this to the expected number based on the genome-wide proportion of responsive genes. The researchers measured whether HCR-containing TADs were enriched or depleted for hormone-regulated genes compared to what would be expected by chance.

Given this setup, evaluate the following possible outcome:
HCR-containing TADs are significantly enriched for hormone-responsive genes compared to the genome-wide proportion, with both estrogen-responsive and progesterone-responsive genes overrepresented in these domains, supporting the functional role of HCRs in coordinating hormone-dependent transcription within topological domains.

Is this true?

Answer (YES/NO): YES